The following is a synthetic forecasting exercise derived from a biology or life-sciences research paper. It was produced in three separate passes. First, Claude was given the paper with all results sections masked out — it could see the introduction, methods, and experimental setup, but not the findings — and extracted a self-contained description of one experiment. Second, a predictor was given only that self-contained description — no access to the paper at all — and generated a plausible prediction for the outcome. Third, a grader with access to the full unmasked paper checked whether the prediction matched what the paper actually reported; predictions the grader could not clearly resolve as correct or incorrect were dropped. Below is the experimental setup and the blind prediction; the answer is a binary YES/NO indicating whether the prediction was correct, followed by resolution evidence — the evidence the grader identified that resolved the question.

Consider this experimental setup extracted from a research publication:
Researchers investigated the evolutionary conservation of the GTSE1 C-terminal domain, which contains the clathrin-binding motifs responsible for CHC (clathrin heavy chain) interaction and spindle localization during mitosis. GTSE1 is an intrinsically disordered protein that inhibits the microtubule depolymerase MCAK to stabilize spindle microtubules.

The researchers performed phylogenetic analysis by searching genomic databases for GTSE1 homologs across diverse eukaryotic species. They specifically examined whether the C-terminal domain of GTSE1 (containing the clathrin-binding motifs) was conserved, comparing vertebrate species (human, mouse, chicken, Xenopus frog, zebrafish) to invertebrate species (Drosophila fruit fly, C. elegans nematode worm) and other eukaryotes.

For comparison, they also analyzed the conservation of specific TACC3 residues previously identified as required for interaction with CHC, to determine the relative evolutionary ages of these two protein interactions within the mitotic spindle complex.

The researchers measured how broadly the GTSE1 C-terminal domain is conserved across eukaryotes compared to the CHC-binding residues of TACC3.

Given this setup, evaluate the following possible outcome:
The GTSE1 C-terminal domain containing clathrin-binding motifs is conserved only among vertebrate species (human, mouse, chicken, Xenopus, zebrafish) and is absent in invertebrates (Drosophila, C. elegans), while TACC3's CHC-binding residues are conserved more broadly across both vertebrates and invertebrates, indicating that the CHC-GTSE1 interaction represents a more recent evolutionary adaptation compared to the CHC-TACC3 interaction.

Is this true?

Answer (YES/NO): YES